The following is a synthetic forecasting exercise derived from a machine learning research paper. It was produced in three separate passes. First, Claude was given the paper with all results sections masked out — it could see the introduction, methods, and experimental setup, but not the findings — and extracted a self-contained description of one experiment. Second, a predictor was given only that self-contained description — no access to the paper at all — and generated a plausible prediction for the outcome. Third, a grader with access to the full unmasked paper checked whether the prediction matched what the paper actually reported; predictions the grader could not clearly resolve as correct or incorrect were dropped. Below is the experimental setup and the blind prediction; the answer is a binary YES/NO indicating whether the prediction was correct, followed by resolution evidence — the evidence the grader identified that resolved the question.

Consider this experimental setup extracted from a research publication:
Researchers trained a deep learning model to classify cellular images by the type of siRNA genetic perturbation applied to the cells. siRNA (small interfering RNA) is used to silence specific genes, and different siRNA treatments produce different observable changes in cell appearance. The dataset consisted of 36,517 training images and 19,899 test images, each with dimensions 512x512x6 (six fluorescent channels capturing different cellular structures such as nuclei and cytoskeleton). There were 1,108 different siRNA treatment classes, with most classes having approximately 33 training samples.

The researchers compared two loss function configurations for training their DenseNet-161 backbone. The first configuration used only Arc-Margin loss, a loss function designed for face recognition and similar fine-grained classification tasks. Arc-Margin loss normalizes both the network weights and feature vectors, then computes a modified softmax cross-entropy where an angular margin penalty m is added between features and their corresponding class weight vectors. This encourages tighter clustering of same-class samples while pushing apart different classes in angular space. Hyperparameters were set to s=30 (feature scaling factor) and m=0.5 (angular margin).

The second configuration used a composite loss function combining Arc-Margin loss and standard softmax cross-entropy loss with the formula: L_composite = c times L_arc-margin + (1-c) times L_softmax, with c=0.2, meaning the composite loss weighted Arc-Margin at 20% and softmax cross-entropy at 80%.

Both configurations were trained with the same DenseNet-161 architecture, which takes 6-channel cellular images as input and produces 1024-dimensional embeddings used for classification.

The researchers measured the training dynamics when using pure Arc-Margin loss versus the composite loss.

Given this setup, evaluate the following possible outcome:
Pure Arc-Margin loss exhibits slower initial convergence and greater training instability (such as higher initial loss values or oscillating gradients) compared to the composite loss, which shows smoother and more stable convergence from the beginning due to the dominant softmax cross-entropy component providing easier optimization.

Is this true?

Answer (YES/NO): NO